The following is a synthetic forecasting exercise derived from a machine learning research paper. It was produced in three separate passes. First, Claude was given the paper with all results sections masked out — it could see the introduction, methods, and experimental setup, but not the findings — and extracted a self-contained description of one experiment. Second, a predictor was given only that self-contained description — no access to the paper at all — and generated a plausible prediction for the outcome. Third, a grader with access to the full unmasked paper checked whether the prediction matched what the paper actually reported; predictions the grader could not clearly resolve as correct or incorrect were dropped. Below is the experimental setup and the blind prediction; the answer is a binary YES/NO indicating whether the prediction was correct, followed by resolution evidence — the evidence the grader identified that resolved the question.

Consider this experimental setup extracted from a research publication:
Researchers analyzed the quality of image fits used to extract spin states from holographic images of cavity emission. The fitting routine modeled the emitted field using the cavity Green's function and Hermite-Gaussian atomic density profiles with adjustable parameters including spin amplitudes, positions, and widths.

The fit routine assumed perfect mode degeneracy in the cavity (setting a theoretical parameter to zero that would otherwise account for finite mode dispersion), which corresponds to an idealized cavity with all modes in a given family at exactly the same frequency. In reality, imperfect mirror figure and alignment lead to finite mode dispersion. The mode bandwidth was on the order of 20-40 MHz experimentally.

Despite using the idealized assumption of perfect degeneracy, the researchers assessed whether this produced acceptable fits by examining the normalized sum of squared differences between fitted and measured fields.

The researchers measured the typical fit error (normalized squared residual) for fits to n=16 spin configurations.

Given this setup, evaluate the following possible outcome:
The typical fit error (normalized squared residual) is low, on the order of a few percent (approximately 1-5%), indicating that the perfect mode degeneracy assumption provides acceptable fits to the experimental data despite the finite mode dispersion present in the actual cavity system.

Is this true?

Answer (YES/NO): YES